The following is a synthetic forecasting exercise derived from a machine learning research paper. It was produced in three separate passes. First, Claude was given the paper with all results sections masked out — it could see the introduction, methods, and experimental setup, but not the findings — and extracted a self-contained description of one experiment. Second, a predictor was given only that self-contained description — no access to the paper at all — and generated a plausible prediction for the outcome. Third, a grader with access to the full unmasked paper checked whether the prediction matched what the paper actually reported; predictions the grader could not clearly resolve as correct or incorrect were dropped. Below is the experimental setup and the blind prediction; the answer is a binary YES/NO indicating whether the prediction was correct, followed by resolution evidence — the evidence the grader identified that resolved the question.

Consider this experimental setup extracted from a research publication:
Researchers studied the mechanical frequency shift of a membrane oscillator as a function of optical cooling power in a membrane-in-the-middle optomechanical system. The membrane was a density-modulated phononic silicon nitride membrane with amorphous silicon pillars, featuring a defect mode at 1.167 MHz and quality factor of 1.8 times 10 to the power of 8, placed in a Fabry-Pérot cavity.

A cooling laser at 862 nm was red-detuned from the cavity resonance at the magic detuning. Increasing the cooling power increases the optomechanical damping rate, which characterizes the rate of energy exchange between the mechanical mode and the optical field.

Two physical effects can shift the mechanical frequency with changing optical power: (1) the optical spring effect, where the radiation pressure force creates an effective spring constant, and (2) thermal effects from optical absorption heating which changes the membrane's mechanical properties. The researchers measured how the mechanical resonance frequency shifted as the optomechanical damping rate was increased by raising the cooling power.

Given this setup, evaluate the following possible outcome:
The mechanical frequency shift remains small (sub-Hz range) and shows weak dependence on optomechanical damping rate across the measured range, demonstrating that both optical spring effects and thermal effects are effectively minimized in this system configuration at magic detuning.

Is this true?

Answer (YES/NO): NO